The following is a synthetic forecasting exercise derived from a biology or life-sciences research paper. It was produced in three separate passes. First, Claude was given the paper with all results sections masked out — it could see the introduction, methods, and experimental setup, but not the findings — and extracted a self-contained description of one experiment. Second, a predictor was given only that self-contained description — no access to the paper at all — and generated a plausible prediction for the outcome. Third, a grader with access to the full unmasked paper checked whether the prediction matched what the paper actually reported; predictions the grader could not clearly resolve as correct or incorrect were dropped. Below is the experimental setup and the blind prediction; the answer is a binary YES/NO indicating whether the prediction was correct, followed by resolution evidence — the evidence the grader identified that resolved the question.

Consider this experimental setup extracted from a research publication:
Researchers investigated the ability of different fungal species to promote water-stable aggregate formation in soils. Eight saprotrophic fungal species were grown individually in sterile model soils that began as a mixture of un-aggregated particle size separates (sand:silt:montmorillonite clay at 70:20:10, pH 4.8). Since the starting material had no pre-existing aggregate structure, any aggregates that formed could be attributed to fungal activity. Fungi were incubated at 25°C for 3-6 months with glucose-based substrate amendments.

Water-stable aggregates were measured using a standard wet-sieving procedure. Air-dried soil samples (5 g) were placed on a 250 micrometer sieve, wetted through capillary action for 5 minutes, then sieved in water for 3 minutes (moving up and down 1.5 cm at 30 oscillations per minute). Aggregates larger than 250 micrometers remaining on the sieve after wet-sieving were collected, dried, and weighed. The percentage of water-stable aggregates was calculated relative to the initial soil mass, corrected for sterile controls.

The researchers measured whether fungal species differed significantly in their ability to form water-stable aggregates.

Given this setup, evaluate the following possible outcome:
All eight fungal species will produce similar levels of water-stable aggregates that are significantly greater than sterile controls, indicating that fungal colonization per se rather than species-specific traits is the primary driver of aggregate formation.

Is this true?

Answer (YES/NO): NO